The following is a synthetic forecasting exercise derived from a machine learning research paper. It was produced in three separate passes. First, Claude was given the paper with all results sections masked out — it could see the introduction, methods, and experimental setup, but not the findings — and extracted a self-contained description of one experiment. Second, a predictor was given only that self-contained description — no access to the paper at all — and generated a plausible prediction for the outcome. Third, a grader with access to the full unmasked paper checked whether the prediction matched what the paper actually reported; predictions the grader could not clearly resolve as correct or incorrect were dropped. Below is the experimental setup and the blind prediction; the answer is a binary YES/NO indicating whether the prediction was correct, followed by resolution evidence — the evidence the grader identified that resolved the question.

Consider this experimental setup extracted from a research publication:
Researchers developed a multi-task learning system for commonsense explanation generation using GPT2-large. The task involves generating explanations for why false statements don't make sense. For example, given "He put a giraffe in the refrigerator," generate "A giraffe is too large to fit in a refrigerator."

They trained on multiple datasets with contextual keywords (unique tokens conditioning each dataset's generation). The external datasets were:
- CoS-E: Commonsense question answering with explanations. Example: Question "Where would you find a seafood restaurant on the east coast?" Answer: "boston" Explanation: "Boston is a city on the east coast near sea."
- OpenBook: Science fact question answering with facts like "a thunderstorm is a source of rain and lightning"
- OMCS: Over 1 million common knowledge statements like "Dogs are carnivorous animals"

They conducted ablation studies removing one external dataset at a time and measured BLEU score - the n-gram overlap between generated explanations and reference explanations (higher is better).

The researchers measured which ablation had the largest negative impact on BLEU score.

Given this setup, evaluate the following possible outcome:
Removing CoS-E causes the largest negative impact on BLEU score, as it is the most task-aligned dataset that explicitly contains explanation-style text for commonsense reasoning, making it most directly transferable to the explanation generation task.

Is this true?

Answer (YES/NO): YES